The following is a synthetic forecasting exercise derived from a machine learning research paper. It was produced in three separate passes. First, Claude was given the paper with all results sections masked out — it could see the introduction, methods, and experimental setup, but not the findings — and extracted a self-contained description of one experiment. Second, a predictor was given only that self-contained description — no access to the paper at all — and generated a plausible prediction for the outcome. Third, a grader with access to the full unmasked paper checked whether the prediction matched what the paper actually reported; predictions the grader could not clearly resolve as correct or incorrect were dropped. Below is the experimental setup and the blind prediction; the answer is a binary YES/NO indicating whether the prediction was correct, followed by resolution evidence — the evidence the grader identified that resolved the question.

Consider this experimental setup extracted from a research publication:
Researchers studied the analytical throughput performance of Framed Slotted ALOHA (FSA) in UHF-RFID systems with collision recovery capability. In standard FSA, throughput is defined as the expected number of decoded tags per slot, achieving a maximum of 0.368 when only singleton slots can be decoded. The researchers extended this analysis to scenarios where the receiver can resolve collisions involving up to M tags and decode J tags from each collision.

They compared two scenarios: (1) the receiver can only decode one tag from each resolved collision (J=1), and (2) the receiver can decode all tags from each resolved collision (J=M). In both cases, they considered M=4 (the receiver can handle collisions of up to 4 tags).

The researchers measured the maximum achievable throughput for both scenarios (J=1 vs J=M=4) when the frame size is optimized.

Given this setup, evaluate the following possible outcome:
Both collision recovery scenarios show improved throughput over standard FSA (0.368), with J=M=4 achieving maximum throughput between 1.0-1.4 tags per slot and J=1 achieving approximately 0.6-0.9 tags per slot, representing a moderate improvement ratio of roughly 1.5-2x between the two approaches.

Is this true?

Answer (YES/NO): NO